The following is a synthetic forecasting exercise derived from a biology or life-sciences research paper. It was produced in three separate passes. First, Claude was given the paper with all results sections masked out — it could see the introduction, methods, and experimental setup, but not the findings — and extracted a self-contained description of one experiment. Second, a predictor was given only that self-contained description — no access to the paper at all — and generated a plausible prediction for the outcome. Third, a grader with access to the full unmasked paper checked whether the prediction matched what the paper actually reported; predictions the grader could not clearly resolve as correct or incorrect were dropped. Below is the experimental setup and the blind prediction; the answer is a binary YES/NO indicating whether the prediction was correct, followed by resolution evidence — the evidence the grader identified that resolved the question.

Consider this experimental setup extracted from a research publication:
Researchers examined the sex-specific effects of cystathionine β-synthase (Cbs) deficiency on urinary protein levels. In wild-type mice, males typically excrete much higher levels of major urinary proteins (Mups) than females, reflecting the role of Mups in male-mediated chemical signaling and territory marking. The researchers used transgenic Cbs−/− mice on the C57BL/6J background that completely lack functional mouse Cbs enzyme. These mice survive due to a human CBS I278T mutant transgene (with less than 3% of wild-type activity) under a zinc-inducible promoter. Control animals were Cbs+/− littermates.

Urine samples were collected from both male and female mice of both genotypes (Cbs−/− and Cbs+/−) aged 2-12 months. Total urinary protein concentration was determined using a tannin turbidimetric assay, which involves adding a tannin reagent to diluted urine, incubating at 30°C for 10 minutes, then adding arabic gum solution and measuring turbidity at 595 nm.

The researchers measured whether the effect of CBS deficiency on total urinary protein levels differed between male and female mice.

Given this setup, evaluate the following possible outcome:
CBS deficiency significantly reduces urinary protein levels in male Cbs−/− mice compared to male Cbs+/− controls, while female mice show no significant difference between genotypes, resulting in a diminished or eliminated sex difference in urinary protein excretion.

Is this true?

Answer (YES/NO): NO